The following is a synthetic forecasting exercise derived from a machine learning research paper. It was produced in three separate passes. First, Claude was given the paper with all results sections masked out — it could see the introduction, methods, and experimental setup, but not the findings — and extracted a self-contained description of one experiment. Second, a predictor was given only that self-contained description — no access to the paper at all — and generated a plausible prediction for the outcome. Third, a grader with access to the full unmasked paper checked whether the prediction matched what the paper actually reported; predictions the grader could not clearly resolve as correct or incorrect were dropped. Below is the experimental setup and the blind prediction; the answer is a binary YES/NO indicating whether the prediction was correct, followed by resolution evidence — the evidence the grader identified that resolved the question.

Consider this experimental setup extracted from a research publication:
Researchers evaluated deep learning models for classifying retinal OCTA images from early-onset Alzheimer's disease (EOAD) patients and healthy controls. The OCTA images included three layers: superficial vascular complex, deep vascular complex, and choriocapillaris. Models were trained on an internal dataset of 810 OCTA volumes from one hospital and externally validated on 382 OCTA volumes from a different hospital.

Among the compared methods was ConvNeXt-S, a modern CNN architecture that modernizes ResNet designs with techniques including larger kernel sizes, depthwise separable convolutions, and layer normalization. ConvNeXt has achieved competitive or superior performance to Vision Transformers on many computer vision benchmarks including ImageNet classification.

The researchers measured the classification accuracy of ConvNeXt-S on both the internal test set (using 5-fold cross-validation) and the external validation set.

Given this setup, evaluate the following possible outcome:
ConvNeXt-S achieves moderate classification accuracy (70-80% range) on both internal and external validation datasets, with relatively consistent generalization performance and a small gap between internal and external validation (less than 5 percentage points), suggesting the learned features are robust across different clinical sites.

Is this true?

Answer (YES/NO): YES